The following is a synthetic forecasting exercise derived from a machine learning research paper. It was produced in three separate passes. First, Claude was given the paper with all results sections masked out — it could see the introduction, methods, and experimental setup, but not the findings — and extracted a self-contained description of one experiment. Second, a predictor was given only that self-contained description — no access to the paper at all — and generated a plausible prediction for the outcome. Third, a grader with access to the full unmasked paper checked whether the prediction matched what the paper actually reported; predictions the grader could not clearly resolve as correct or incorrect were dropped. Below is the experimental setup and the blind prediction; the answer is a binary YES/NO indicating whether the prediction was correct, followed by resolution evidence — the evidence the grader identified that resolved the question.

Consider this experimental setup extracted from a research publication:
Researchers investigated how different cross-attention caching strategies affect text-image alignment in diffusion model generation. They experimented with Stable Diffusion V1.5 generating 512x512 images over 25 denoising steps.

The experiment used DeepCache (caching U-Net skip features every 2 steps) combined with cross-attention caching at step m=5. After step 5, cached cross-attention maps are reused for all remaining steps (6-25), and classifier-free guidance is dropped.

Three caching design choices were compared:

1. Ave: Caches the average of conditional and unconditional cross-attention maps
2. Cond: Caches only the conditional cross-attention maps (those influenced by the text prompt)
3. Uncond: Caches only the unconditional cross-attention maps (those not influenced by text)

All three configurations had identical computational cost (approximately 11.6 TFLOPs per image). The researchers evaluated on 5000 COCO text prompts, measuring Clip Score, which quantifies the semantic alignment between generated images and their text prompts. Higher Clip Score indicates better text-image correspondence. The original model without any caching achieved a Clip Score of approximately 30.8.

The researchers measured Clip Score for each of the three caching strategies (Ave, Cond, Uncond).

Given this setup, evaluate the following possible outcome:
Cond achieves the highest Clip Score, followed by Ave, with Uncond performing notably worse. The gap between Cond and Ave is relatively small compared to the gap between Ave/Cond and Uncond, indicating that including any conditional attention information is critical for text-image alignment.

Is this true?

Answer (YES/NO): YES